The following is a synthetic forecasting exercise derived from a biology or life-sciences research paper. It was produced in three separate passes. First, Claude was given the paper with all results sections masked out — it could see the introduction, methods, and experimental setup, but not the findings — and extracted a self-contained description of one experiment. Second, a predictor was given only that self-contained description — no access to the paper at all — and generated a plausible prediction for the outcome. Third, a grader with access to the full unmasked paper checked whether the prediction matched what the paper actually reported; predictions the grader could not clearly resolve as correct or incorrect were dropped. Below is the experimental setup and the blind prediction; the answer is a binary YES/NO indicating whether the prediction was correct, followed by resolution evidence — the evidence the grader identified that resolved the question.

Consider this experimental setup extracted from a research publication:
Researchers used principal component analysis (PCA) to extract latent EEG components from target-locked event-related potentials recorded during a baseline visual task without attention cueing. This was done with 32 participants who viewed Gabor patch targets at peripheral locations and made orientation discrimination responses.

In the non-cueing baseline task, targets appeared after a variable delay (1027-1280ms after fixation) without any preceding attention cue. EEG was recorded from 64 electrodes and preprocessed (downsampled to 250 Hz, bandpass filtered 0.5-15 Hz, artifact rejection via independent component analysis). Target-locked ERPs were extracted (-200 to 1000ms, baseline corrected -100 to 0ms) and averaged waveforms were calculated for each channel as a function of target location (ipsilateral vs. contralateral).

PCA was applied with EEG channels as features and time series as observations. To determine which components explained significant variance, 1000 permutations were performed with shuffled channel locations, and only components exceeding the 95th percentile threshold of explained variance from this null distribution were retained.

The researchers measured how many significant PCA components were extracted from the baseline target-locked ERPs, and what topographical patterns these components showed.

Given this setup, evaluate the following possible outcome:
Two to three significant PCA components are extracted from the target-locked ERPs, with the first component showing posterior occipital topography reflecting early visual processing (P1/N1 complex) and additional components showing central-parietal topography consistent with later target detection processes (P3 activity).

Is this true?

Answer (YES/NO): NO